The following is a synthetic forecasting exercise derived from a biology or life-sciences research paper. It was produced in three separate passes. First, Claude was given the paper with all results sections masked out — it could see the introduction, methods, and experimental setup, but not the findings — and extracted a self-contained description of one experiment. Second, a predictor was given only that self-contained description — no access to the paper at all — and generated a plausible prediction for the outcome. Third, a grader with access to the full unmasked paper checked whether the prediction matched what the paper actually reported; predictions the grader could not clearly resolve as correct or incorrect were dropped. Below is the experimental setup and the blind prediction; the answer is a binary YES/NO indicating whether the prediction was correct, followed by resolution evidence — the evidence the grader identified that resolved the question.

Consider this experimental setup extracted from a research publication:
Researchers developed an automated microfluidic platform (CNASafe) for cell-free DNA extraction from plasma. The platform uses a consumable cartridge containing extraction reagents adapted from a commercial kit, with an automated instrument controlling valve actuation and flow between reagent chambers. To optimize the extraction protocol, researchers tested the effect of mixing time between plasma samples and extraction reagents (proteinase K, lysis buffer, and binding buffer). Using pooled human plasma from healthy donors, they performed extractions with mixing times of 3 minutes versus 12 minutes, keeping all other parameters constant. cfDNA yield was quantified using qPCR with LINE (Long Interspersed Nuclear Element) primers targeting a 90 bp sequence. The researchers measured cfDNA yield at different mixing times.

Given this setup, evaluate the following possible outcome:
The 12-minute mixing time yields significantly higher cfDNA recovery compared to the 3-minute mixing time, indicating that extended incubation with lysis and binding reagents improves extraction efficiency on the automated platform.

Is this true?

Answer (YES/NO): NO